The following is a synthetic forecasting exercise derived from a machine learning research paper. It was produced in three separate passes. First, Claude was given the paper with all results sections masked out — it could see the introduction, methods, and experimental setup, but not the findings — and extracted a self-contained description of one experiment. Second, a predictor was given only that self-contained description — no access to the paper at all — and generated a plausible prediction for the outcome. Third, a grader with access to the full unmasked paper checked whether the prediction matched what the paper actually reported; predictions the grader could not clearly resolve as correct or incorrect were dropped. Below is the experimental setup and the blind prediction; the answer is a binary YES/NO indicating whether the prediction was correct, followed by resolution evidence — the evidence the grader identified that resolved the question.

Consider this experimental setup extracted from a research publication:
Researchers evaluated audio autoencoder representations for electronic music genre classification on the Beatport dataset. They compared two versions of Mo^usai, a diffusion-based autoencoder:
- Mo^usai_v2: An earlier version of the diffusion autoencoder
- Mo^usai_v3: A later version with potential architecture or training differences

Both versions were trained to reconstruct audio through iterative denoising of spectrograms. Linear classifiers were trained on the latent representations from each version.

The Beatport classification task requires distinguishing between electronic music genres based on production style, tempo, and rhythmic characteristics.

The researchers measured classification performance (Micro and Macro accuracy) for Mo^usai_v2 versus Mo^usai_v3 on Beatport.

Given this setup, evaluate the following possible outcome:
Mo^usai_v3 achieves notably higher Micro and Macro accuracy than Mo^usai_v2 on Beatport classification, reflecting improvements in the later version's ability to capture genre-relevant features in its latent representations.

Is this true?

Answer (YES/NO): NO